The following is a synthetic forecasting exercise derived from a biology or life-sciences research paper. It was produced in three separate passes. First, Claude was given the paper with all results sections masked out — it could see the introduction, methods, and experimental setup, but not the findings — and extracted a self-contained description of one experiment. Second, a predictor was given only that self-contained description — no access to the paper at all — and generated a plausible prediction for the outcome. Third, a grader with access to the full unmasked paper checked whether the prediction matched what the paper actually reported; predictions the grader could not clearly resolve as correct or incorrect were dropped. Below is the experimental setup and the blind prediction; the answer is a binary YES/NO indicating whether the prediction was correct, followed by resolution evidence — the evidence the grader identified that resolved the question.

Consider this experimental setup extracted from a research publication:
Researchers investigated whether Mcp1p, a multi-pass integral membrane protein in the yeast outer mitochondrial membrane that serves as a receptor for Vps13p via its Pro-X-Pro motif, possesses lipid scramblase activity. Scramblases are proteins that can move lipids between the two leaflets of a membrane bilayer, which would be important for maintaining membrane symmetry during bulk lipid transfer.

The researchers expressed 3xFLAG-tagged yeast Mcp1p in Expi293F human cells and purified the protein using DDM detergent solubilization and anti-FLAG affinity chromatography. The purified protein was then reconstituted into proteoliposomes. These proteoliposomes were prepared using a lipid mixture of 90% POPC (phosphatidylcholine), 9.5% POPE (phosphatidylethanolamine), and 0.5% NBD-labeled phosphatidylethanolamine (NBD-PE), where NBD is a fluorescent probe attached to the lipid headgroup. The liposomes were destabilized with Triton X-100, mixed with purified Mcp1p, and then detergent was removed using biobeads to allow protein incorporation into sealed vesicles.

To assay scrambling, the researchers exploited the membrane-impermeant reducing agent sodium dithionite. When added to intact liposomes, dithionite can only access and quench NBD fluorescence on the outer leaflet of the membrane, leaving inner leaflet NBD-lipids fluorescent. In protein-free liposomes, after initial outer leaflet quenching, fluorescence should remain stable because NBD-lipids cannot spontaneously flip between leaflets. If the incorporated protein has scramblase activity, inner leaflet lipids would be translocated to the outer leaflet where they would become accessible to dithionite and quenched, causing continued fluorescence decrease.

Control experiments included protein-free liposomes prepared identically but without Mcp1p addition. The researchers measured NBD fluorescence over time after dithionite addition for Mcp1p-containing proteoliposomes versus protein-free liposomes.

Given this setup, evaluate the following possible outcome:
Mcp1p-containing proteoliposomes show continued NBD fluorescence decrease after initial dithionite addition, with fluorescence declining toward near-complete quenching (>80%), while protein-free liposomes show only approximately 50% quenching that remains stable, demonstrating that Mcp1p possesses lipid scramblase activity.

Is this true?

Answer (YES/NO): YES